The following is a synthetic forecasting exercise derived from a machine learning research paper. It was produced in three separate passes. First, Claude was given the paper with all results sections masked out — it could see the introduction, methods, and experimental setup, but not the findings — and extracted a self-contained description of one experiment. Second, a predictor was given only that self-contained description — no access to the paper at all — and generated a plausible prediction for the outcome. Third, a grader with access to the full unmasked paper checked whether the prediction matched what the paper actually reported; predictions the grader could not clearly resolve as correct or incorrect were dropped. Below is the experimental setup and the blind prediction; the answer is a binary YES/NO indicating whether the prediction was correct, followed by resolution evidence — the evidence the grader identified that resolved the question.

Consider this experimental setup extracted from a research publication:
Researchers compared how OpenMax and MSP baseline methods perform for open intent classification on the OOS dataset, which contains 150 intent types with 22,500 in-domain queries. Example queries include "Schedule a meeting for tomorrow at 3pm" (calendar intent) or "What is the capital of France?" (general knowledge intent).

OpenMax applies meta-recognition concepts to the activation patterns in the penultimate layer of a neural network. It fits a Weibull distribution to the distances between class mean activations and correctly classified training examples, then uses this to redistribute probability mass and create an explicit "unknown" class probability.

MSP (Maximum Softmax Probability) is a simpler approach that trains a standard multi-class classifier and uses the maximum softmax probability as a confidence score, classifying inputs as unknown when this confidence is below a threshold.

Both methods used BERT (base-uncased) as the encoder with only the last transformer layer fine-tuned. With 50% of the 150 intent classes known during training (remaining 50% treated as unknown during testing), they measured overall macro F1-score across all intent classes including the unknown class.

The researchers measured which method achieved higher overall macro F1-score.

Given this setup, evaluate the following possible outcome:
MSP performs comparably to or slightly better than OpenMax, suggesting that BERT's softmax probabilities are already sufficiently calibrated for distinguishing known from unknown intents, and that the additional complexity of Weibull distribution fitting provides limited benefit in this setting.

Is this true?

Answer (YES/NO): NO